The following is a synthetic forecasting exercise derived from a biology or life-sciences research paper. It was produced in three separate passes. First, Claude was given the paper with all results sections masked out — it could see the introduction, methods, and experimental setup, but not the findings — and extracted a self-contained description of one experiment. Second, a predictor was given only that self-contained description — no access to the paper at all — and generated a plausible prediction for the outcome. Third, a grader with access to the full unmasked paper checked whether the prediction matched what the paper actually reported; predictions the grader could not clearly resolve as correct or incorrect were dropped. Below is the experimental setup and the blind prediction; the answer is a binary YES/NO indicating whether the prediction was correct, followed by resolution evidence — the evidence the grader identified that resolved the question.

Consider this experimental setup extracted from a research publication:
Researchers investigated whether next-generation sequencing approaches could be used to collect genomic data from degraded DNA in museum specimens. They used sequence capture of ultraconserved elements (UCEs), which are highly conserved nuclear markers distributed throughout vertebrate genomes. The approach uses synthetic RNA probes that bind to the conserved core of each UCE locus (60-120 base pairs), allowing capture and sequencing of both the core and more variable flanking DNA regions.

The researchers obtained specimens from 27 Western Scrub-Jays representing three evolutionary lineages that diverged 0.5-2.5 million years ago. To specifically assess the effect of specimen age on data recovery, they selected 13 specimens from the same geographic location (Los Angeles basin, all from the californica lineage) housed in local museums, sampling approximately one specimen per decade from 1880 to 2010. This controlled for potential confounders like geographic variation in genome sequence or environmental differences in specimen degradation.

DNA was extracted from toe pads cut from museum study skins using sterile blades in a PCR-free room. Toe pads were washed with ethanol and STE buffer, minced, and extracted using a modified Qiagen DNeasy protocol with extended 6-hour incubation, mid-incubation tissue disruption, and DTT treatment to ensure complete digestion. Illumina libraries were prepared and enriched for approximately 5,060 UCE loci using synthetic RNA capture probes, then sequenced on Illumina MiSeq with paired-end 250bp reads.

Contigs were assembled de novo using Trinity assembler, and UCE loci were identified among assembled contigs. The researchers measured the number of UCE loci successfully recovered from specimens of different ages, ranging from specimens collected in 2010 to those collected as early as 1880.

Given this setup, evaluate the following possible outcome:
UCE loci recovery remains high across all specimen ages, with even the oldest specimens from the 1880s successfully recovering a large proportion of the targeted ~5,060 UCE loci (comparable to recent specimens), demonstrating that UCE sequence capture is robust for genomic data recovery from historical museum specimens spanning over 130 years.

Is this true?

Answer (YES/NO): NO